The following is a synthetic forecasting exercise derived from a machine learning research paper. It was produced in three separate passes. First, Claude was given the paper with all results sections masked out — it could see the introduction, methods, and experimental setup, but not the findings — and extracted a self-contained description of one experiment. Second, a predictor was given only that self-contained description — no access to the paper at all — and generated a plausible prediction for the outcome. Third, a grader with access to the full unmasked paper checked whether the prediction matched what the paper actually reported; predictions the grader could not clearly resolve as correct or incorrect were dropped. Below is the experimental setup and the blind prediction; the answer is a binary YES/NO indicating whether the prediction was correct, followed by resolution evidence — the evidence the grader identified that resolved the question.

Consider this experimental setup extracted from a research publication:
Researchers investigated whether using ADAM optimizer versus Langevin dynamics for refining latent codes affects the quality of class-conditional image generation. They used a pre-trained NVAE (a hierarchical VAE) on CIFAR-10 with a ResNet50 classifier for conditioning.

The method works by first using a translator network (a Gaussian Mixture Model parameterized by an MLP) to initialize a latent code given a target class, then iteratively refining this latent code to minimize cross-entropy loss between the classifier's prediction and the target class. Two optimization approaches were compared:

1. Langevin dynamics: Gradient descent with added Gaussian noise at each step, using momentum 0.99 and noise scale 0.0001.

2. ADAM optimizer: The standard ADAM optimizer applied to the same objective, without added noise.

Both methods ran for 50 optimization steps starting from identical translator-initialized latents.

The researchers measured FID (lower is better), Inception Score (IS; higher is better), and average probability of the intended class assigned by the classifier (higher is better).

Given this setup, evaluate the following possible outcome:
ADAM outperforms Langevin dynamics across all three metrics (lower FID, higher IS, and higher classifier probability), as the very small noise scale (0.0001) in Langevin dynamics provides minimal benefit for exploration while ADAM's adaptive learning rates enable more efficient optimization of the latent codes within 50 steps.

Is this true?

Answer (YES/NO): NO